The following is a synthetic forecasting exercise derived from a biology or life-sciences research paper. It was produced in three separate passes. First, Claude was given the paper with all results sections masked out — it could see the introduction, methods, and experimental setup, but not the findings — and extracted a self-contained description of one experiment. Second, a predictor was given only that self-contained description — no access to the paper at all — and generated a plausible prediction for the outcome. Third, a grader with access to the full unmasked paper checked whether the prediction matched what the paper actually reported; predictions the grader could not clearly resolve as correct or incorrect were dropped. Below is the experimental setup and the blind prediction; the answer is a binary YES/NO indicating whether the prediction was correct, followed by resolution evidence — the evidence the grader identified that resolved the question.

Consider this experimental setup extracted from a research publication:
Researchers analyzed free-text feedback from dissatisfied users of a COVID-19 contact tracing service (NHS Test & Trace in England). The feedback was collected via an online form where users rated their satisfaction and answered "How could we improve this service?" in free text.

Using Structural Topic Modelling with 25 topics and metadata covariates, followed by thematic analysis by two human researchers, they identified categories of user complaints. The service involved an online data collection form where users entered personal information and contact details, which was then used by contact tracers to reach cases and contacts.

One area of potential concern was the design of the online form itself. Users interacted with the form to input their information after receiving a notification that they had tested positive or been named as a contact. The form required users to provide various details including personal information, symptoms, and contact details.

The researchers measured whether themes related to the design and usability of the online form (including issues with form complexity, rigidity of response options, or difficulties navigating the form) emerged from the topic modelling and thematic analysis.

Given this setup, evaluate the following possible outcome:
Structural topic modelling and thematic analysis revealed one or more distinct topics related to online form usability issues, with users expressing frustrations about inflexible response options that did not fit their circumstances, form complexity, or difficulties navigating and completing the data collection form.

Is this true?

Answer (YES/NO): YES